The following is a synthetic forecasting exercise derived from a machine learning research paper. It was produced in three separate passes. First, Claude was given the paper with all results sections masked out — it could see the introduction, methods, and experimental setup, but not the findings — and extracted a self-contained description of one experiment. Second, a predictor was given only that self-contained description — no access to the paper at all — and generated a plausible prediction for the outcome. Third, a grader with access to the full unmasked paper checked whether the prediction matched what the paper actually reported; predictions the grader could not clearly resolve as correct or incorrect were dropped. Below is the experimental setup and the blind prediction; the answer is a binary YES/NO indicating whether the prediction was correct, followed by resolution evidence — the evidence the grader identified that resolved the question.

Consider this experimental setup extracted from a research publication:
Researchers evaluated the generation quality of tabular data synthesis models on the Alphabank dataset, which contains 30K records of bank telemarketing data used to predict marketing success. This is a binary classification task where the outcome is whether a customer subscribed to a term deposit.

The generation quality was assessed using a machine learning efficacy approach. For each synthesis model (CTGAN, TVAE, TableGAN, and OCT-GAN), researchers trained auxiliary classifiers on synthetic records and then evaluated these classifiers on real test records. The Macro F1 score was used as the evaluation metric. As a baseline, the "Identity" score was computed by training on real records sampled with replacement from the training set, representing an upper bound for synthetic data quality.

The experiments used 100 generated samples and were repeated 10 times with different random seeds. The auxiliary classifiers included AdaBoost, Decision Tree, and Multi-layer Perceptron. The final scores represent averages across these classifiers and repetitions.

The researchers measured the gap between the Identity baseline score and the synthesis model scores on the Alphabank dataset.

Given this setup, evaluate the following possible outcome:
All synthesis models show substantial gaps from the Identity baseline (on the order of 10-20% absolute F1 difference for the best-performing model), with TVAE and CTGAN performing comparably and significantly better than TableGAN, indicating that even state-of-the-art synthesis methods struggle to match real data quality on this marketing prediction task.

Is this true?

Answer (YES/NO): NO